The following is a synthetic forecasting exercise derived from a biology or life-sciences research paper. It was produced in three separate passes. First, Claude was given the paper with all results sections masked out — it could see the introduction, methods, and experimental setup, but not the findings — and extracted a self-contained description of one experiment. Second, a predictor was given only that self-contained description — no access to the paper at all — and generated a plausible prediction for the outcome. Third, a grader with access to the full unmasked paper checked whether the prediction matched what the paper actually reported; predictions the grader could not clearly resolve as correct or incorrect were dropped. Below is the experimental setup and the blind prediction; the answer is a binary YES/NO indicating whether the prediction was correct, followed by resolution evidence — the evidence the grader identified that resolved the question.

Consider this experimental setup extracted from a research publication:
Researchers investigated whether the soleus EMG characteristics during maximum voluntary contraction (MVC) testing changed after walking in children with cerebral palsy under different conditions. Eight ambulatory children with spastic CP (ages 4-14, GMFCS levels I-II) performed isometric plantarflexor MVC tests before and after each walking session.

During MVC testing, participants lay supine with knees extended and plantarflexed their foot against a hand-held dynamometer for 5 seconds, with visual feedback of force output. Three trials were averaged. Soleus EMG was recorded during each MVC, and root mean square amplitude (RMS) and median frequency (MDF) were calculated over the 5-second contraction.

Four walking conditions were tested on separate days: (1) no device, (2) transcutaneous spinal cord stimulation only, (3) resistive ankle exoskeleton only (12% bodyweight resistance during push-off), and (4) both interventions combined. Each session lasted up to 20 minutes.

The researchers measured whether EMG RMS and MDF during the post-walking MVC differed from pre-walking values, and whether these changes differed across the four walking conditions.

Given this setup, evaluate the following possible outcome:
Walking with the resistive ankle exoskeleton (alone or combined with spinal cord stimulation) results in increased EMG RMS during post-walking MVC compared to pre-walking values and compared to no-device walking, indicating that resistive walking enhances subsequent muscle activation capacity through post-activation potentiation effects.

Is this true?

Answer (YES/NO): NO